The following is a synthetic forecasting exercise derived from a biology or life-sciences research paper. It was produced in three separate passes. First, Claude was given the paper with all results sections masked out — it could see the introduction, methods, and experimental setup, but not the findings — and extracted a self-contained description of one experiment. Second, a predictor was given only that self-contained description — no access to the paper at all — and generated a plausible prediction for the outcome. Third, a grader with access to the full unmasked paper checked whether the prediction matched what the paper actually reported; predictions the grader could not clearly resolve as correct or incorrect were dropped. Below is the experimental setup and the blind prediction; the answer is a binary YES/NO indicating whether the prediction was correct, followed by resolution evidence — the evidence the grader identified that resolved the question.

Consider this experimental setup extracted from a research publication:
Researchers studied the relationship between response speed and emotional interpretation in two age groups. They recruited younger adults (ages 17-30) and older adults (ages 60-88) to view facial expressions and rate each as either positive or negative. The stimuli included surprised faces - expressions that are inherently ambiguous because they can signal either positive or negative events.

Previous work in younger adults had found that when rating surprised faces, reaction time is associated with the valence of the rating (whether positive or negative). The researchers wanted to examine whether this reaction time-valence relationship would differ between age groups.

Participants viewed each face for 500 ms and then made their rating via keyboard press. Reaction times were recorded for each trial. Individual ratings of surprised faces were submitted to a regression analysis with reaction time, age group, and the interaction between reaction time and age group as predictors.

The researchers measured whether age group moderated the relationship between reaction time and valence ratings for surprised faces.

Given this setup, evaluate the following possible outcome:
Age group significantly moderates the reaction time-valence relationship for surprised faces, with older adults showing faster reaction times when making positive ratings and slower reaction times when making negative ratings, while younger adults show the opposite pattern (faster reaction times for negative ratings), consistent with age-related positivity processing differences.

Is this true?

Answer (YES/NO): YES